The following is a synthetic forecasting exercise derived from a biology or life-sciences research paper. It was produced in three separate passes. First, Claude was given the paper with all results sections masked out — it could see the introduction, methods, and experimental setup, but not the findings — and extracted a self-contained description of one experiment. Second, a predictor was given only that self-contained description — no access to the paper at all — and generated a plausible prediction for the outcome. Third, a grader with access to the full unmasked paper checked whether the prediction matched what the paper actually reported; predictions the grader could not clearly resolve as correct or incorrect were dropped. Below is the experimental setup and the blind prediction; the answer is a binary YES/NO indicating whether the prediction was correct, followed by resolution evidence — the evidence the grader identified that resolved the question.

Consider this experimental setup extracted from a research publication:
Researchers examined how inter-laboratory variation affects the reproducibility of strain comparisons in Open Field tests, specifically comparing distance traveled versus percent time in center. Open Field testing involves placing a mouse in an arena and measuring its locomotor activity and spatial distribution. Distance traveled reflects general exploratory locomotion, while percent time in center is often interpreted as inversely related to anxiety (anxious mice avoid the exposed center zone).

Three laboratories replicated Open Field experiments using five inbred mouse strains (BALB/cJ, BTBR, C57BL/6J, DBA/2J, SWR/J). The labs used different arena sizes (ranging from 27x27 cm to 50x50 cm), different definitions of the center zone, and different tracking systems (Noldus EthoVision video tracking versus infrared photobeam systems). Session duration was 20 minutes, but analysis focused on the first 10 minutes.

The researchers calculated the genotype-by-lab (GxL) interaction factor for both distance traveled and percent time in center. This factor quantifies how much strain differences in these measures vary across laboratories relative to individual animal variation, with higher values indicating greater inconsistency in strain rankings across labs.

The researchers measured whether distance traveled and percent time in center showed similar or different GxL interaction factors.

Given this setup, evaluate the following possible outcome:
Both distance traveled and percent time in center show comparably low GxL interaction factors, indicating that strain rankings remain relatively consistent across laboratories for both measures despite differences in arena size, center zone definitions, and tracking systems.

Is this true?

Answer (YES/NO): NO